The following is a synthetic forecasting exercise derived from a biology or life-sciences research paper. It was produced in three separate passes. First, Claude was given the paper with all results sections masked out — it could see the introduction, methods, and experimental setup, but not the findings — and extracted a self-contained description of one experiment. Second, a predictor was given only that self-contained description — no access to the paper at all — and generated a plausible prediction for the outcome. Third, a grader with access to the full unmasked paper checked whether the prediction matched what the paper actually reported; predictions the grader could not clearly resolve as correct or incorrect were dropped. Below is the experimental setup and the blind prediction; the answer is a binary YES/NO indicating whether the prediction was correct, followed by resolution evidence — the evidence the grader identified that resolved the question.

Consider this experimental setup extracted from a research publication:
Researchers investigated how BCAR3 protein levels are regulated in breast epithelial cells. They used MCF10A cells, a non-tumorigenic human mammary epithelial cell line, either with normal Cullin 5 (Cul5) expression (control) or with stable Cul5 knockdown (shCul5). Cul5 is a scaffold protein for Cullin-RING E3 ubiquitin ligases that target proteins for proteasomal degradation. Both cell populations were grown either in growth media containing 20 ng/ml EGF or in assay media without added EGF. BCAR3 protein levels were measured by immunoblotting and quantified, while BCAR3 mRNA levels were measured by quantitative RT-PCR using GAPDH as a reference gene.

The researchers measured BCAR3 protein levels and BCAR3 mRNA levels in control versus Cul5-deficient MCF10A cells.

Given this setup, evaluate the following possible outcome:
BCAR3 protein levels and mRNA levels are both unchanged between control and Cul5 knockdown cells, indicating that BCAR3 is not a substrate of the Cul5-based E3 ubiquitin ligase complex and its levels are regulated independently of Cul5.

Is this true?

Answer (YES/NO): NO